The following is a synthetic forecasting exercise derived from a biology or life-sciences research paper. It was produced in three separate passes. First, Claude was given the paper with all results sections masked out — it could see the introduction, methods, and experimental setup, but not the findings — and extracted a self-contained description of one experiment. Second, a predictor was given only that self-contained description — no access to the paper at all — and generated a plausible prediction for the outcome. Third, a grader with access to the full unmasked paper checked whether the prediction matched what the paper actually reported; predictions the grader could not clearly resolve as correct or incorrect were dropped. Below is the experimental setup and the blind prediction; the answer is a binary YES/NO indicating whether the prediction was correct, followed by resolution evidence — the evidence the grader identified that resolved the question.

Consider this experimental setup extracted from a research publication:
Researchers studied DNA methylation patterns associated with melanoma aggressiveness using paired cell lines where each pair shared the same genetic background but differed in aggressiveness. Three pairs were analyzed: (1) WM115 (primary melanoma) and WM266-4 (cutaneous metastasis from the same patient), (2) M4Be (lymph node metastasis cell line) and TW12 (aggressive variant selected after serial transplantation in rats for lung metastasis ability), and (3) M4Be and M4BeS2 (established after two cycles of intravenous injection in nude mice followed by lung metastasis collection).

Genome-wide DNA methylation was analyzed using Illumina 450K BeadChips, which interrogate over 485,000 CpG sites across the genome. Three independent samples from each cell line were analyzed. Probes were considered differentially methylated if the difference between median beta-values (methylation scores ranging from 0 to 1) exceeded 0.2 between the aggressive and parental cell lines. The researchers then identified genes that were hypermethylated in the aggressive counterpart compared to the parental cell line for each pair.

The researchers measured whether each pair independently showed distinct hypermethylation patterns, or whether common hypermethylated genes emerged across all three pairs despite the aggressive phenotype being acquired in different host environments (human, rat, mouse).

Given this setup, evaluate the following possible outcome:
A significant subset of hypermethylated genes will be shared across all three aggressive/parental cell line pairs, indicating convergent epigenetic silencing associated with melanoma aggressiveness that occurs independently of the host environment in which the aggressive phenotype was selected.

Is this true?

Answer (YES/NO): YES